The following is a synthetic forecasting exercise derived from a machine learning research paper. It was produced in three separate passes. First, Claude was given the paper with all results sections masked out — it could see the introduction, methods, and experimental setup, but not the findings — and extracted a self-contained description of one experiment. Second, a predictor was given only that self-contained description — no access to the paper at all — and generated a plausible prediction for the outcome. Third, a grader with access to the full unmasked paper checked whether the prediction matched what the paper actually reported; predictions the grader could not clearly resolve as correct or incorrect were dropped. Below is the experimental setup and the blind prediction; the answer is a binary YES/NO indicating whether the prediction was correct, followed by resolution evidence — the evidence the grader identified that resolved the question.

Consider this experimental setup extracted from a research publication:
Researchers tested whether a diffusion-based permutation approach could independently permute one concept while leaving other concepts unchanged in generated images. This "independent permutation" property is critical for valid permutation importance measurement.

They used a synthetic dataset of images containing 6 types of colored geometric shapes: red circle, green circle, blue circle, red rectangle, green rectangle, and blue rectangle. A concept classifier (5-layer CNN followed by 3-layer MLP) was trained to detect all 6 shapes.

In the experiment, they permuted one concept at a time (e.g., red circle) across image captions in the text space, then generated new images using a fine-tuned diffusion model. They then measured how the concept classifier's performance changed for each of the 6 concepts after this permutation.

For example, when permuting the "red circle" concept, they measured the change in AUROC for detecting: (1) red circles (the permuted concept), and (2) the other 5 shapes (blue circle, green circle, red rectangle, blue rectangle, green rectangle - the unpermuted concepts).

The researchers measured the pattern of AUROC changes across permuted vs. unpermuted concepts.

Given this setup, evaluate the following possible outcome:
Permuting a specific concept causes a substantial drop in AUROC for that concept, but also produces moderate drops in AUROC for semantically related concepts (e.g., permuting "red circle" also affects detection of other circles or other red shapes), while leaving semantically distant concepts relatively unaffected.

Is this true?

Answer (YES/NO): NO